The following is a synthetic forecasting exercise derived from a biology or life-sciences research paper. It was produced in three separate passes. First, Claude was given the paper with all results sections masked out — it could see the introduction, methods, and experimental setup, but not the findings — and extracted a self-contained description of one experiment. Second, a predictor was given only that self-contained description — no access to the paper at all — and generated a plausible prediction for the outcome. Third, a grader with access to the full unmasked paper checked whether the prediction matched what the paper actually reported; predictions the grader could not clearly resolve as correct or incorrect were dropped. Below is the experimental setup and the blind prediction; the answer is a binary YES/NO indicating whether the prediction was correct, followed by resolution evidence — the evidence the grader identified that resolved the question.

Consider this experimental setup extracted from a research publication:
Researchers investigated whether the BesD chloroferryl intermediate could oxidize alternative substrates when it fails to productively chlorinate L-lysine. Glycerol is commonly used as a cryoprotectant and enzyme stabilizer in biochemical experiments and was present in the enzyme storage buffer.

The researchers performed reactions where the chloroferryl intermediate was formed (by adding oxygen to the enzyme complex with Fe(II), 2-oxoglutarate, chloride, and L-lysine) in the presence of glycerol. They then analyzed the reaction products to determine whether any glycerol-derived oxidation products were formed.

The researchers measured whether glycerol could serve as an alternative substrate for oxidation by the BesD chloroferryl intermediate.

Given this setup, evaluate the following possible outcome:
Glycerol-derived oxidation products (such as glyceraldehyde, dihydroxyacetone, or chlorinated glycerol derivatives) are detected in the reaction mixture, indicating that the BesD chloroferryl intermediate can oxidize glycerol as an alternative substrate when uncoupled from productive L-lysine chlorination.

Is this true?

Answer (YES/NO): NO